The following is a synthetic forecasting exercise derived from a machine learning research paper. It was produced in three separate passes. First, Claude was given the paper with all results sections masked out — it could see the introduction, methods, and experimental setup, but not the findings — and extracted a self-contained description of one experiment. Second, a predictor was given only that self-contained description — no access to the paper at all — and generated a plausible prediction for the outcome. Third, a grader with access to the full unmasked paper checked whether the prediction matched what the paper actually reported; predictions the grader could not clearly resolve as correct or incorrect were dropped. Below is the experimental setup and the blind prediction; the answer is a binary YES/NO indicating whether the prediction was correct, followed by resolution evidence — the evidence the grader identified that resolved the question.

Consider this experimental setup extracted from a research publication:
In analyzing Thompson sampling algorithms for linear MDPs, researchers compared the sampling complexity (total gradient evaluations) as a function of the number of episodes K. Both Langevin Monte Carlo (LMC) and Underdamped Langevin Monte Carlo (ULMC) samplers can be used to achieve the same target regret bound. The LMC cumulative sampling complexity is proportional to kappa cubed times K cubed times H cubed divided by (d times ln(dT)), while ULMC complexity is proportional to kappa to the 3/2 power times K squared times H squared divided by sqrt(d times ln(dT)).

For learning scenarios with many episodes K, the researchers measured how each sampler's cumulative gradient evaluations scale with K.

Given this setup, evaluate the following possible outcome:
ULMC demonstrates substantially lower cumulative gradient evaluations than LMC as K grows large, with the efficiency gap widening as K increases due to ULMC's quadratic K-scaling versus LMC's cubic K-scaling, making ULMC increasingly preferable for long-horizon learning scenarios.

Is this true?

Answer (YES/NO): YES